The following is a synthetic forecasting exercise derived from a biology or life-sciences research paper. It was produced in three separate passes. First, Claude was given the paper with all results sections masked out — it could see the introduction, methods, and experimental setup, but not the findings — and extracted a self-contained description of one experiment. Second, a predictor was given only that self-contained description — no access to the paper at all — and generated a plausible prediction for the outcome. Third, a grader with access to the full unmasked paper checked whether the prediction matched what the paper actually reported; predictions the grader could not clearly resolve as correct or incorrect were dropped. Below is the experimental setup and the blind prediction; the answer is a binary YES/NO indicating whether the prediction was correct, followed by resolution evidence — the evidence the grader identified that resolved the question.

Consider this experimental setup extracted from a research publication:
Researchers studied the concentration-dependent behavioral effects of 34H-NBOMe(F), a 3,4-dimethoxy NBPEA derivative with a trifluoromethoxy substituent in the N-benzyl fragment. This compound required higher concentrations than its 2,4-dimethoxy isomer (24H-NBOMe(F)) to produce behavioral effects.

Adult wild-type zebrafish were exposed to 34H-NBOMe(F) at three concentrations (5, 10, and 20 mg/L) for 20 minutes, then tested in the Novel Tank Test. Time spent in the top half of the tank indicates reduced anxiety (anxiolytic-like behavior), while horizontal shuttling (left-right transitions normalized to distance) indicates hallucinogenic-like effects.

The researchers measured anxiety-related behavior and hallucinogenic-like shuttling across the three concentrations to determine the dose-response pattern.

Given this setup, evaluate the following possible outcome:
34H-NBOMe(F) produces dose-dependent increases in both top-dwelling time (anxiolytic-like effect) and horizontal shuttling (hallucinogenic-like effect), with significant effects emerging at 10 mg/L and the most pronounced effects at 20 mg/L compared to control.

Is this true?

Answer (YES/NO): NO